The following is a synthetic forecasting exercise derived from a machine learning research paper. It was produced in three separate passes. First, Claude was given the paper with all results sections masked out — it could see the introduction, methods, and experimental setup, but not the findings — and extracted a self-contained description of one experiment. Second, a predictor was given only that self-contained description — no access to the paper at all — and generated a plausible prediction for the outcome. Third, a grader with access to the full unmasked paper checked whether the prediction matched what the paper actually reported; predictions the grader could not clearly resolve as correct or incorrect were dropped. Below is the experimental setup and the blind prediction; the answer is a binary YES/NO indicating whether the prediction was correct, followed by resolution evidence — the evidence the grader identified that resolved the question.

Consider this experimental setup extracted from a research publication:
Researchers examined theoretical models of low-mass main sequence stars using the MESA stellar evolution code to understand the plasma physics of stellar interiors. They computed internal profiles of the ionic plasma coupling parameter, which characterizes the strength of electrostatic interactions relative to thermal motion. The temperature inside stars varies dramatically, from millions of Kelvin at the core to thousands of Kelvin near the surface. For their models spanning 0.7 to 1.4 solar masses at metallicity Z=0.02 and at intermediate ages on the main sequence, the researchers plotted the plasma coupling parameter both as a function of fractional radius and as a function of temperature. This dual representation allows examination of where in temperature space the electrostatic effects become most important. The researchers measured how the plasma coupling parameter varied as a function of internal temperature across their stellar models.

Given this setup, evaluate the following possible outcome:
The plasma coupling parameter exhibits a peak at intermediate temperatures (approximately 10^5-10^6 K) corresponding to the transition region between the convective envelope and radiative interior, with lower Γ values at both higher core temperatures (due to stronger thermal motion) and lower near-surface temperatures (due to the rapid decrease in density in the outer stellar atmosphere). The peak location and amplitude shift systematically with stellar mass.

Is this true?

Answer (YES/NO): NO